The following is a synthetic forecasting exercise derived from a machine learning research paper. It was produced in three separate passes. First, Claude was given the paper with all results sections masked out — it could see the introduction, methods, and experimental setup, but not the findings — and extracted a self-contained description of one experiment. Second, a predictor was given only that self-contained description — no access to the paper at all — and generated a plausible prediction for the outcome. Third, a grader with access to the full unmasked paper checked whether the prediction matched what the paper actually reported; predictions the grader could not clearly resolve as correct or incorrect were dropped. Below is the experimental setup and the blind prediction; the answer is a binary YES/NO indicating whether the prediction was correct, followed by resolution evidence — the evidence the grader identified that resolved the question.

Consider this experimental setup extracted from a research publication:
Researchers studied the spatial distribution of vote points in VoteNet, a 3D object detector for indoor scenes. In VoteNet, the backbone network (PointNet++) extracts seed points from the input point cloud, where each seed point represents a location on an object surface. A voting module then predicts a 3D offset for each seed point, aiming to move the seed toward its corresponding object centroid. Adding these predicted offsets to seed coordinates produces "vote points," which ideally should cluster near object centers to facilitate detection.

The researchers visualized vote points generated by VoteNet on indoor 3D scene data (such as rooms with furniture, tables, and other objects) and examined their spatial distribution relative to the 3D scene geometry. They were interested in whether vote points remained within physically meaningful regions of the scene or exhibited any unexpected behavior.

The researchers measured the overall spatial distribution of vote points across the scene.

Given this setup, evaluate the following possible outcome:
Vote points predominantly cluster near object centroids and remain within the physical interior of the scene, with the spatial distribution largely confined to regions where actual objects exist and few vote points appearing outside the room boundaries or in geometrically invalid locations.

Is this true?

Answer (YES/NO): NO